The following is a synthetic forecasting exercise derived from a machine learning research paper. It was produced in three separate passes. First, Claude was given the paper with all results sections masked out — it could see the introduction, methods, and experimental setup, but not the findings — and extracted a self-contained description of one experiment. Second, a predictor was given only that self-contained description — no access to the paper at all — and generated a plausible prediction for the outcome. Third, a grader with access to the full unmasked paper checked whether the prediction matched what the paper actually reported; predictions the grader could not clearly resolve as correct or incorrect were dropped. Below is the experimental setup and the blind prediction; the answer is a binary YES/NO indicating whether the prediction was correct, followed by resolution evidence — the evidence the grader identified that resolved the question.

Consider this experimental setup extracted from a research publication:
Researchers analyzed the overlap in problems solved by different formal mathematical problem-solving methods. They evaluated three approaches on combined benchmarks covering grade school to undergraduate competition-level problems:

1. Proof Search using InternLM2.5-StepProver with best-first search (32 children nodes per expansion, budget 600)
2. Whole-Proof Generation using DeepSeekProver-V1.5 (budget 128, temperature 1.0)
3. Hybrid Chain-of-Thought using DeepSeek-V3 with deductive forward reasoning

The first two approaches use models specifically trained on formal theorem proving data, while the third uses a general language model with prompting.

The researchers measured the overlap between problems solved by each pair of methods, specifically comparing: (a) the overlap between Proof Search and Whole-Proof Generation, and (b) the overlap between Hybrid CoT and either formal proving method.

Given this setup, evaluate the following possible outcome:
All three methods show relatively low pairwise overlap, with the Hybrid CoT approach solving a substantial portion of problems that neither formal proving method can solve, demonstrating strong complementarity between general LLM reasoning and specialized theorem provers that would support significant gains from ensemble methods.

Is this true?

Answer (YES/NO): NO